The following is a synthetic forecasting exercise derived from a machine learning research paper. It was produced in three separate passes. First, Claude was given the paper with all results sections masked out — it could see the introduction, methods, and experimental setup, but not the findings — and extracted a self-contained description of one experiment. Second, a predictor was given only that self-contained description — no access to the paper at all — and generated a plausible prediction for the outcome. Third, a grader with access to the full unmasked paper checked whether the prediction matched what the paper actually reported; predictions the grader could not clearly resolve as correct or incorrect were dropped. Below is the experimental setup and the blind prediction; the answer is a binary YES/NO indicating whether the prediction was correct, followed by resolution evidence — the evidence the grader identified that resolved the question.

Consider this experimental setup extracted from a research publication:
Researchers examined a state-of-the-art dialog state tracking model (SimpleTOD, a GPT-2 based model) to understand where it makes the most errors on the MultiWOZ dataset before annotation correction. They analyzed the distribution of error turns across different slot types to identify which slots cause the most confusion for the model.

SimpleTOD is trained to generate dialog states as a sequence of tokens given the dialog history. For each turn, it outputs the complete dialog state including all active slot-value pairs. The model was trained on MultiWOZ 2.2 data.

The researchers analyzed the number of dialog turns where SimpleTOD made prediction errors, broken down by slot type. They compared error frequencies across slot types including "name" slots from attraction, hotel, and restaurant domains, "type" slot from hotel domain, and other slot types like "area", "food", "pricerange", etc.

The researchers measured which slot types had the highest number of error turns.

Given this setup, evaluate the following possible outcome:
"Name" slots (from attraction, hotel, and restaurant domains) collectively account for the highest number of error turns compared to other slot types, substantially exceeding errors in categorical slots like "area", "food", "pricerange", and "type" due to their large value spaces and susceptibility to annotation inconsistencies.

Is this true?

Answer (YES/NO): NO